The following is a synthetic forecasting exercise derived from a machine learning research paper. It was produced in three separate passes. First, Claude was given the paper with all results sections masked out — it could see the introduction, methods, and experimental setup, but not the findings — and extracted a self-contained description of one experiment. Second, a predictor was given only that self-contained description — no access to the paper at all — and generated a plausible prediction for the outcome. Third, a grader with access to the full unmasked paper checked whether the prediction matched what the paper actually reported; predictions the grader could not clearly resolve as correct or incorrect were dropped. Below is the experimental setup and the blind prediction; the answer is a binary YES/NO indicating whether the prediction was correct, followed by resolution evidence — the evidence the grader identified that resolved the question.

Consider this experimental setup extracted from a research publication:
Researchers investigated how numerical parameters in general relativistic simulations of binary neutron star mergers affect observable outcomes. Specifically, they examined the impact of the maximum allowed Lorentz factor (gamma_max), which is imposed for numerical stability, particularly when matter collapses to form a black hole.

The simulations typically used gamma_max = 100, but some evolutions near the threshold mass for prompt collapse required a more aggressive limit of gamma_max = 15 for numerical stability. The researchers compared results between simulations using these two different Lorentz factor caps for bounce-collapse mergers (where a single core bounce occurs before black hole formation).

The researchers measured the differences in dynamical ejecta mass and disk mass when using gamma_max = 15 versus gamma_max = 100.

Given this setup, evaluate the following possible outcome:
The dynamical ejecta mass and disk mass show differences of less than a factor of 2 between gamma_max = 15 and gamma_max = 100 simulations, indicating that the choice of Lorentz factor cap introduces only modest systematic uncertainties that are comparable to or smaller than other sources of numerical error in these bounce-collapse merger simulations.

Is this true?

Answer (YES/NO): YES